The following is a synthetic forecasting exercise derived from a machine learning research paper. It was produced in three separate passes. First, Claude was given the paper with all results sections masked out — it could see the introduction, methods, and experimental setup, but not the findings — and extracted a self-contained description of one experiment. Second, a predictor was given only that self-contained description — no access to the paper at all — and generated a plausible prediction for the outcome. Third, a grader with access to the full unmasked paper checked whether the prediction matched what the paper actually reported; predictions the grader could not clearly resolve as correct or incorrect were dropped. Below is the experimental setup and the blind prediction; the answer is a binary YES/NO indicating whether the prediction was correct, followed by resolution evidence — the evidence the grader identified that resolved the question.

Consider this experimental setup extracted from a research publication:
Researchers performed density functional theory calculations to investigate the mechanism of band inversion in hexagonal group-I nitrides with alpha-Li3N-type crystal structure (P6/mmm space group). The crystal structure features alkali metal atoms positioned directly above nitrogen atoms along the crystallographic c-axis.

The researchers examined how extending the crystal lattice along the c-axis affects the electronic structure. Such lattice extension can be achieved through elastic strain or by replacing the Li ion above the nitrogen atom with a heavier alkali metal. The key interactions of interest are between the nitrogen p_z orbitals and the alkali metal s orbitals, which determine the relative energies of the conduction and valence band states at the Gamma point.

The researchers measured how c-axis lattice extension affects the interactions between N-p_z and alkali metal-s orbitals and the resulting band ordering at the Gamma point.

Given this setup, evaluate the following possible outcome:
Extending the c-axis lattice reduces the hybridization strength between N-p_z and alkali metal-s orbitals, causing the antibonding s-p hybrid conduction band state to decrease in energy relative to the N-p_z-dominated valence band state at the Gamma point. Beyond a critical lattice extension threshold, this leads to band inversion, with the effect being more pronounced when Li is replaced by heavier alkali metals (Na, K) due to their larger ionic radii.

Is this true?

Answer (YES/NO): YES